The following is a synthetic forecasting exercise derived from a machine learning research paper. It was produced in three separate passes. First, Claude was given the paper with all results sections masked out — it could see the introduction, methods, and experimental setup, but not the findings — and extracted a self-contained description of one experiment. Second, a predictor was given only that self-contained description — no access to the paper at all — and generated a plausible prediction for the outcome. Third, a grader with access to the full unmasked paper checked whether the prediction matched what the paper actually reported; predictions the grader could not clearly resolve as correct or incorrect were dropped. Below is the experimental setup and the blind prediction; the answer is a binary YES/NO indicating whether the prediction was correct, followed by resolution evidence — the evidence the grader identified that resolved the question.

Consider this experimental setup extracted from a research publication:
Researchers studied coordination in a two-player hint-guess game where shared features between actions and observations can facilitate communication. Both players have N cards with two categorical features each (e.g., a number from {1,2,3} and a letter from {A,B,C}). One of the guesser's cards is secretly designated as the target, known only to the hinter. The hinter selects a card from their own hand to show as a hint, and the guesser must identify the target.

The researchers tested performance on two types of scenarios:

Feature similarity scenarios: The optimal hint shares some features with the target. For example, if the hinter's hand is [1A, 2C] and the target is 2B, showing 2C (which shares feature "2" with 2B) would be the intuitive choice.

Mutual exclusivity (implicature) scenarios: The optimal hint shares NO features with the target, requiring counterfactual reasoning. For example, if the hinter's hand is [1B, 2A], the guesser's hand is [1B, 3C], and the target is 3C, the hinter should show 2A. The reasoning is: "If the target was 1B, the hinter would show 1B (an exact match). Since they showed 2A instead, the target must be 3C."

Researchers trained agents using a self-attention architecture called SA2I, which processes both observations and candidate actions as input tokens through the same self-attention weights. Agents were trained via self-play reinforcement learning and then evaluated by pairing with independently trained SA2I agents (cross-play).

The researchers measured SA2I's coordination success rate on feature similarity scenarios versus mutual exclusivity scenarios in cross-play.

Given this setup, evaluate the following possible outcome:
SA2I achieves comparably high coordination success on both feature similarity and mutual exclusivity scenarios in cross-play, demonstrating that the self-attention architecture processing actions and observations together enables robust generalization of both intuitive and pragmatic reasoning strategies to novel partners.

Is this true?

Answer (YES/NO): YES